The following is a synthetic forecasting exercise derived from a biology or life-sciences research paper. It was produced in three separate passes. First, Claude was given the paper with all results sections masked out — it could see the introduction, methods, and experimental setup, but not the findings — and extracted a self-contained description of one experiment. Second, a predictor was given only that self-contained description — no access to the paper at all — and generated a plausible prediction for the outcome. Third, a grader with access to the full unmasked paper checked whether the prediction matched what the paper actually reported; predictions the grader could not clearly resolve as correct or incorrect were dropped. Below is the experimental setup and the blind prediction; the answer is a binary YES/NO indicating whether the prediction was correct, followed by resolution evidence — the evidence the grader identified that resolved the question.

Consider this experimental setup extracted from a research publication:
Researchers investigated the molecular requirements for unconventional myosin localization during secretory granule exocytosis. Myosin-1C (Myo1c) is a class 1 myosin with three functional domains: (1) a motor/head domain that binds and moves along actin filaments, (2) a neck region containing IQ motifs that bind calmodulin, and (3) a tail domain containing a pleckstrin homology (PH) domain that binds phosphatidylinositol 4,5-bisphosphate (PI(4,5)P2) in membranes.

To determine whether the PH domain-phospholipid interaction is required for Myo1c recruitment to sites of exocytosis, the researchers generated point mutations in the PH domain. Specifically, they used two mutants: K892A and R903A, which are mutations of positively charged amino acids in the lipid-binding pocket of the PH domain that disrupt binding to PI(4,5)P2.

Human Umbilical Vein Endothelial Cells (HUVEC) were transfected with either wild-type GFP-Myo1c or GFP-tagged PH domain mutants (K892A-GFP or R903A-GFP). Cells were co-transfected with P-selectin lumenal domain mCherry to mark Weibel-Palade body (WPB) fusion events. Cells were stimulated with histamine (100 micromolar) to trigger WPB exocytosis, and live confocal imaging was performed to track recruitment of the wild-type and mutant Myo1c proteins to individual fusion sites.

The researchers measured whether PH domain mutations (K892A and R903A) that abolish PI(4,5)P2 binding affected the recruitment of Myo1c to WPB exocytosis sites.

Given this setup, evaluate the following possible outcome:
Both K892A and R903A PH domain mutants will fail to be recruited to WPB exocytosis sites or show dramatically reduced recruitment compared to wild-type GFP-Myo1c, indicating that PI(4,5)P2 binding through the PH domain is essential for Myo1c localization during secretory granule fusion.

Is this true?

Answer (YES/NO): YES